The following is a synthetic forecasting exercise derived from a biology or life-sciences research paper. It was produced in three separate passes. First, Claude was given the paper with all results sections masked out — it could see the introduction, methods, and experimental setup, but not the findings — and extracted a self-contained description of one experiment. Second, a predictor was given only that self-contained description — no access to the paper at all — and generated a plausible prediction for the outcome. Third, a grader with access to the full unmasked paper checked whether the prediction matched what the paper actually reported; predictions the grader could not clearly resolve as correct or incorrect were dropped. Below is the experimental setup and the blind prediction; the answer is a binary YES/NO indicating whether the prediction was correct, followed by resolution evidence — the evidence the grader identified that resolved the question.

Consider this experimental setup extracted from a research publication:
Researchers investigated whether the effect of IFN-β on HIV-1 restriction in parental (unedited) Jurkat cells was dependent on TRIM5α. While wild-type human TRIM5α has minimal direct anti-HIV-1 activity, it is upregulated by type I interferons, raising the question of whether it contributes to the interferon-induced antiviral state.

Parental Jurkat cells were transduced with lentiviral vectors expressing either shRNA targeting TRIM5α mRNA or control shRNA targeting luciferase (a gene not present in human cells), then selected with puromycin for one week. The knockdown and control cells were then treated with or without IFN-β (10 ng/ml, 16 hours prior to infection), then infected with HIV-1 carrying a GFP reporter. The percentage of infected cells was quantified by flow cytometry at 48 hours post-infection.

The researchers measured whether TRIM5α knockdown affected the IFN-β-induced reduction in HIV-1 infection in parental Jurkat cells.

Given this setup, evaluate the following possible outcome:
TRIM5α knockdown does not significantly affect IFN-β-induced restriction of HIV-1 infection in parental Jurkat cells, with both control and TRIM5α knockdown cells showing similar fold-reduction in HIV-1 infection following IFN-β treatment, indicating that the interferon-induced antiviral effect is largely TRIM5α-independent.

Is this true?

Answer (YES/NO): YES